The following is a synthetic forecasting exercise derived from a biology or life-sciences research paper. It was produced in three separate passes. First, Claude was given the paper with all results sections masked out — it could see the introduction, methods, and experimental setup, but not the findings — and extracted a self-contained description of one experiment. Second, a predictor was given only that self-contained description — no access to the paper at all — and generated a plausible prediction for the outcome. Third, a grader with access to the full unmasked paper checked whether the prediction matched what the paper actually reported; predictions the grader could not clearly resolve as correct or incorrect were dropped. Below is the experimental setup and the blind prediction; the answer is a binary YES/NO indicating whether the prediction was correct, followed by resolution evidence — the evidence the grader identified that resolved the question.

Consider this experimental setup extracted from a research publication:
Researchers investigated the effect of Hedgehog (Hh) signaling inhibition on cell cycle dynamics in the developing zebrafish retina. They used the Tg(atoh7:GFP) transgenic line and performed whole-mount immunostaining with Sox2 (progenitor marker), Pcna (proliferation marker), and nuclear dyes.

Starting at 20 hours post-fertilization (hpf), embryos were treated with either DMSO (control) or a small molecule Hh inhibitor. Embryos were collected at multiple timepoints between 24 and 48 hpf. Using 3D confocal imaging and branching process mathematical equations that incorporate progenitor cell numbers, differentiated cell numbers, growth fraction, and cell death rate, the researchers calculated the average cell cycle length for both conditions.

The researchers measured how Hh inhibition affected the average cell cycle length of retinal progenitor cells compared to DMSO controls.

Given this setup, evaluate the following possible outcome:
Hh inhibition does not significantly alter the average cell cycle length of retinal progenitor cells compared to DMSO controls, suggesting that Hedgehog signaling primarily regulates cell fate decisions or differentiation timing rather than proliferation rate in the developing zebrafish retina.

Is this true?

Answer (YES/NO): NO